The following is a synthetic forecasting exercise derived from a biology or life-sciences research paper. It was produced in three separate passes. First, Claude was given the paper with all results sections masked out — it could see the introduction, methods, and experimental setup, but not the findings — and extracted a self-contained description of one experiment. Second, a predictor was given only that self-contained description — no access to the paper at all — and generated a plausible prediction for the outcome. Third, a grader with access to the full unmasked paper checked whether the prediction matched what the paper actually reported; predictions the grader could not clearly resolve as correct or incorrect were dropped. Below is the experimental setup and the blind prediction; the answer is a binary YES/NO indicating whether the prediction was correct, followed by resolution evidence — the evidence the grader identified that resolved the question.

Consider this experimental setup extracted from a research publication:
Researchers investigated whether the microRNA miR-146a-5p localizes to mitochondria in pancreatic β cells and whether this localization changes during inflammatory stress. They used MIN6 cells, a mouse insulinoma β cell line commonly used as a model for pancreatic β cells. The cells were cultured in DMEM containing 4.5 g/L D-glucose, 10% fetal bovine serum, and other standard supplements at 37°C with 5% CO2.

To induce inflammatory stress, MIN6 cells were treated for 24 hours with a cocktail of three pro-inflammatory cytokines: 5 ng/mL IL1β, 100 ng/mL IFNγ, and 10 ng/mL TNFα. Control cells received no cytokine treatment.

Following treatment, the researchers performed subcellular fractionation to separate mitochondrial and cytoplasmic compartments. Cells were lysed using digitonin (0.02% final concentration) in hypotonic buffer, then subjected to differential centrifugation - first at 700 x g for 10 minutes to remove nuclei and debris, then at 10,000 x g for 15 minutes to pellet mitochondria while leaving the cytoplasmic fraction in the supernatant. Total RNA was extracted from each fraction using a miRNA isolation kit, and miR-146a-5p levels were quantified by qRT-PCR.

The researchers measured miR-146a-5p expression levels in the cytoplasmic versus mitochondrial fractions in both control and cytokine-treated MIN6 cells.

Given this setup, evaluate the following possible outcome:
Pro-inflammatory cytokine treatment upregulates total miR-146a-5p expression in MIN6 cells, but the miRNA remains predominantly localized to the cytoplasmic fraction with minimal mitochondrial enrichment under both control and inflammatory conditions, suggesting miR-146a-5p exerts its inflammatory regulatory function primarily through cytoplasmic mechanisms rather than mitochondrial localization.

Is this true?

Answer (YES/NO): NO